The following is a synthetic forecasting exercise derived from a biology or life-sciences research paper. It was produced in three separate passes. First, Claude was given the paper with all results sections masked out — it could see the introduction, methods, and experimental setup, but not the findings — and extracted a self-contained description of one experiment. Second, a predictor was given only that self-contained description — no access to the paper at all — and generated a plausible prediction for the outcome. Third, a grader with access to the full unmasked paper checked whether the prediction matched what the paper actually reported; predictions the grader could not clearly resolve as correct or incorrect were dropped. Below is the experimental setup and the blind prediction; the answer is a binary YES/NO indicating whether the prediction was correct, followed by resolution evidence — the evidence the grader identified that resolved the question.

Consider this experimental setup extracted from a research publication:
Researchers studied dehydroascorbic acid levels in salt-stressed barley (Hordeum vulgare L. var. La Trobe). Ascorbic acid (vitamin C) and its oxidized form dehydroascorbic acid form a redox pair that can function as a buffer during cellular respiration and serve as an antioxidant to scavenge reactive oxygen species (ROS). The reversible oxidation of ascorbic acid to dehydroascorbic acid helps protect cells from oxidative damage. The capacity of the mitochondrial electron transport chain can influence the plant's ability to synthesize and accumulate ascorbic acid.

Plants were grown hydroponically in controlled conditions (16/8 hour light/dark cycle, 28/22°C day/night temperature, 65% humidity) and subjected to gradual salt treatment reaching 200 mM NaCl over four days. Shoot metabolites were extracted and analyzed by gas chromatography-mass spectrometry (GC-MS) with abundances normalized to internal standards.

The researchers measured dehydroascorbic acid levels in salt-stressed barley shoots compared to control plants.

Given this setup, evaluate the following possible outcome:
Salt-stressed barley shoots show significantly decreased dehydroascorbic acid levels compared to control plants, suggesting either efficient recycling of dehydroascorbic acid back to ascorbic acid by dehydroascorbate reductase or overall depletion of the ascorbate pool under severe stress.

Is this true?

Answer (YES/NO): YES